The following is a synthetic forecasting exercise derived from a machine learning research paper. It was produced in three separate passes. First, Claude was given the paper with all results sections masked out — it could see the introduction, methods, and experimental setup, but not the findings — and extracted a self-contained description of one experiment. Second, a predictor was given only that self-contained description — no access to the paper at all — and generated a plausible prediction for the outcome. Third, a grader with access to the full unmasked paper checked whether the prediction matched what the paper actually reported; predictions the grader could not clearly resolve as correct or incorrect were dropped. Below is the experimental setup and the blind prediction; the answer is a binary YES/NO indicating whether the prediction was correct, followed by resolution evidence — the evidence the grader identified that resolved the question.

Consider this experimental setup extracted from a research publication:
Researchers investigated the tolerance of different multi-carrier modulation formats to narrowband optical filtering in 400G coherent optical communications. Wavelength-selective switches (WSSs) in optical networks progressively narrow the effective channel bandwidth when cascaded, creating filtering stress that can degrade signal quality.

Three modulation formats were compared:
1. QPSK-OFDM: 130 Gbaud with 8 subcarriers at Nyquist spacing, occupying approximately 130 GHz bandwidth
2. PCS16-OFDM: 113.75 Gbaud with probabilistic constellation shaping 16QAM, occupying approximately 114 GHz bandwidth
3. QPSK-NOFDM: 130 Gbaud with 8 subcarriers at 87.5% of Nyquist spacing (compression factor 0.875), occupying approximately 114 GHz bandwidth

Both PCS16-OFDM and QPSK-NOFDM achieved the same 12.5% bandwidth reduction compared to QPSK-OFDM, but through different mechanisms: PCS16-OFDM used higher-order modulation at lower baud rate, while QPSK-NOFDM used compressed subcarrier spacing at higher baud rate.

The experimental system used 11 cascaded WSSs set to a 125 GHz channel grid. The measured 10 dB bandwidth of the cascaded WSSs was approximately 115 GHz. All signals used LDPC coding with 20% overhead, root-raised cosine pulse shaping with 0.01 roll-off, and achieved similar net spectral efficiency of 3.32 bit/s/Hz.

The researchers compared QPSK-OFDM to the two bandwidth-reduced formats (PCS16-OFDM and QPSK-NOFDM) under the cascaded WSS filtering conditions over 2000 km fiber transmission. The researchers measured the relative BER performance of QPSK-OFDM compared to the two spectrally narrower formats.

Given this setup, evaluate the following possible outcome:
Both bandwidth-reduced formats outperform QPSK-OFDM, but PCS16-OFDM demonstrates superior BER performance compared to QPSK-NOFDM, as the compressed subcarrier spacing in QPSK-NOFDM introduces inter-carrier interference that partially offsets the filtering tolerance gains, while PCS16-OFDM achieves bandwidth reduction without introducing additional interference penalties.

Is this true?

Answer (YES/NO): NO